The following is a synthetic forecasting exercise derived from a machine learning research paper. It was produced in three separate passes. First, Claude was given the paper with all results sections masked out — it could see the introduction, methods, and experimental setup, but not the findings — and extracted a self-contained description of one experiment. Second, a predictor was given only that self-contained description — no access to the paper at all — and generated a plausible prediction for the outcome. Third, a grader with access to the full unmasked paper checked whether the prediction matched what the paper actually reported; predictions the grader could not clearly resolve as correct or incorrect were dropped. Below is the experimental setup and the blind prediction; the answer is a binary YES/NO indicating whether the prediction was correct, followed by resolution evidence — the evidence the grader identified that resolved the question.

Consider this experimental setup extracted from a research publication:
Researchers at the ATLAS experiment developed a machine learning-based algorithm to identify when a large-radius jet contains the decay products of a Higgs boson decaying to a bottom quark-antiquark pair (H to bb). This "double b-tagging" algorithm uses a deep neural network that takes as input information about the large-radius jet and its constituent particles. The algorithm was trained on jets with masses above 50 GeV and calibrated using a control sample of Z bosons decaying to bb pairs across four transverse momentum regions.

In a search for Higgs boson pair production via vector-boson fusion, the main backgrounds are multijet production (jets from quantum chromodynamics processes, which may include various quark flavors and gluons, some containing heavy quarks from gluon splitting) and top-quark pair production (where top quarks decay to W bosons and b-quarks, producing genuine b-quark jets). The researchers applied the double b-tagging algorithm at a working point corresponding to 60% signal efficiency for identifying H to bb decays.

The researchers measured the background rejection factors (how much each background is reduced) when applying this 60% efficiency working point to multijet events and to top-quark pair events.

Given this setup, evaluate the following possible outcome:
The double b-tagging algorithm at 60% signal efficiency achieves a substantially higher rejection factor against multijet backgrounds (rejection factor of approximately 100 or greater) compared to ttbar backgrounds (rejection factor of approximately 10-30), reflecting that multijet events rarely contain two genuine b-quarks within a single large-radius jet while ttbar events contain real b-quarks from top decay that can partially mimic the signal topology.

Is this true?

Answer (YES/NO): NO